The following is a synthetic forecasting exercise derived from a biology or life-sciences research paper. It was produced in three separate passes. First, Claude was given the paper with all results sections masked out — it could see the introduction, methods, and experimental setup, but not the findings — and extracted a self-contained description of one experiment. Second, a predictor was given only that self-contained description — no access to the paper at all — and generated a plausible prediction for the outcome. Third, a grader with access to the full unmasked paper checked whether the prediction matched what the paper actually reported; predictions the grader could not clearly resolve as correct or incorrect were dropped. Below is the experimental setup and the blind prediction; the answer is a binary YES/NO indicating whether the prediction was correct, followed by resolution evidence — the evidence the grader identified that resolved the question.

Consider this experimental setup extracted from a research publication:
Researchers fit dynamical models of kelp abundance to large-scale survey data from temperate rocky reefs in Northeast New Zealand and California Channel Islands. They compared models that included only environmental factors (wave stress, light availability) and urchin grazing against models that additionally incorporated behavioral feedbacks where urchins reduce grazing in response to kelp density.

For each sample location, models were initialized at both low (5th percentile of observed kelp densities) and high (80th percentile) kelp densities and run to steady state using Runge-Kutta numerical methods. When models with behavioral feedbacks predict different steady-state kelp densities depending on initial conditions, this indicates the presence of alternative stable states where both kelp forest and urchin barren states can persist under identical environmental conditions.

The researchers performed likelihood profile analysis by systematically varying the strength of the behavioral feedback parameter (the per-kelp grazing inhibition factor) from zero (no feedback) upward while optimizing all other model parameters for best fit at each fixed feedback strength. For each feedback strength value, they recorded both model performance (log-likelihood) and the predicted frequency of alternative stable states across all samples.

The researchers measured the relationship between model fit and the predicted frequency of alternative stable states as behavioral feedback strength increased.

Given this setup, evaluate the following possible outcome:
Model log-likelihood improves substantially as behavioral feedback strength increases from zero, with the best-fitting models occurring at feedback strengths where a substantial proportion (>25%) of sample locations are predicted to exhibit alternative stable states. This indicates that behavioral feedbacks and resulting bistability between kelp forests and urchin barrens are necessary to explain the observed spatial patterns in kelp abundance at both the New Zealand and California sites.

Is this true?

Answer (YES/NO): NO